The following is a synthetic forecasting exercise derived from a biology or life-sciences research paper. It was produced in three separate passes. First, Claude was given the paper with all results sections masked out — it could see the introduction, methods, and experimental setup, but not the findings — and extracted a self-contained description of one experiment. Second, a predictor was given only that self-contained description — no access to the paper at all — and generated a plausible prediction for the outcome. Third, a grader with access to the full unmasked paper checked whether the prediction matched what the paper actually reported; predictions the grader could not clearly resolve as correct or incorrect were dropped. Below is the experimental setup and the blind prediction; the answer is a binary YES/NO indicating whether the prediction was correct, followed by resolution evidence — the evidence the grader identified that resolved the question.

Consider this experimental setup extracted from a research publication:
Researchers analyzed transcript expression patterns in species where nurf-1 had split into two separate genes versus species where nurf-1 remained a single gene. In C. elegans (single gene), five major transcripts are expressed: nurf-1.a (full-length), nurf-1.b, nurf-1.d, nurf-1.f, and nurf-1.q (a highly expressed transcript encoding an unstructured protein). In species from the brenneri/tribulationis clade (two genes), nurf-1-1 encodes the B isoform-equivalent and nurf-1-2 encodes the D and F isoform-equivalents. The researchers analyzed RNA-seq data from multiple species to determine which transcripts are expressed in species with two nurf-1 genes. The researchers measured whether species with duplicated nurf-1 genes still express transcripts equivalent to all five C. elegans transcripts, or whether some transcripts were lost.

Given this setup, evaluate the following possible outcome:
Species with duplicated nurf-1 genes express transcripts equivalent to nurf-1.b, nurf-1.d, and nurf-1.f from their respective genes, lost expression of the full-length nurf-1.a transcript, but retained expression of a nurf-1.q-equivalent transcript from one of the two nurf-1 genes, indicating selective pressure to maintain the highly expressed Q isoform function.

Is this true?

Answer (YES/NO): NO